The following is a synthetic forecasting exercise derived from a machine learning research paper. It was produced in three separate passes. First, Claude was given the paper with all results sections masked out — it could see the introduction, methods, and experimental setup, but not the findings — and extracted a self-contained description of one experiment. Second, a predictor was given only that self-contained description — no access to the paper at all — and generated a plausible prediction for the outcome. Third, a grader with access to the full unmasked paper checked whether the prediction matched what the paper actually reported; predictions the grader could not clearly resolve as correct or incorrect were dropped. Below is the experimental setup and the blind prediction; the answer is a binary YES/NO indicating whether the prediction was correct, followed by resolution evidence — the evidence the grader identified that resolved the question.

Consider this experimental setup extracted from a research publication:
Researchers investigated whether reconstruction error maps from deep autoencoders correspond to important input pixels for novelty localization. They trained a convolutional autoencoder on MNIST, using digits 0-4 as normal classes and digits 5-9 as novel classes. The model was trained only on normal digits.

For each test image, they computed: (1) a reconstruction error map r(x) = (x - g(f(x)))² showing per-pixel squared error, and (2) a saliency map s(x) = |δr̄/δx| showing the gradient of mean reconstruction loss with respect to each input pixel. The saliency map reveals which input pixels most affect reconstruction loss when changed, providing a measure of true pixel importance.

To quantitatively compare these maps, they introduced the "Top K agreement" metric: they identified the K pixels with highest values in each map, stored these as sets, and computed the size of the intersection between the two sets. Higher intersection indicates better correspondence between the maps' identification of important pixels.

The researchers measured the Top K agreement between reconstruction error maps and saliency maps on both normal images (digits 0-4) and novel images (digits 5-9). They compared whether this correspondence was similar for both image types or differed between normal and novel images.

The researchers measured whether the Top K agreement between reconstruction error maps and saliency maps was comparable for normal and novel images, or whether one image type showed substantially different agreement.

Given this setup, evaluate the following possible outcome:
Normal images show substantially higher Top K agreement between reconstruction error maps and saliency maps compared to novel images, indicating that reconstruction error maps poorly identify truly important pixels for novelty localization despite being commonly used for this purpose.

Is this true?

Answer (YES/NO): YES